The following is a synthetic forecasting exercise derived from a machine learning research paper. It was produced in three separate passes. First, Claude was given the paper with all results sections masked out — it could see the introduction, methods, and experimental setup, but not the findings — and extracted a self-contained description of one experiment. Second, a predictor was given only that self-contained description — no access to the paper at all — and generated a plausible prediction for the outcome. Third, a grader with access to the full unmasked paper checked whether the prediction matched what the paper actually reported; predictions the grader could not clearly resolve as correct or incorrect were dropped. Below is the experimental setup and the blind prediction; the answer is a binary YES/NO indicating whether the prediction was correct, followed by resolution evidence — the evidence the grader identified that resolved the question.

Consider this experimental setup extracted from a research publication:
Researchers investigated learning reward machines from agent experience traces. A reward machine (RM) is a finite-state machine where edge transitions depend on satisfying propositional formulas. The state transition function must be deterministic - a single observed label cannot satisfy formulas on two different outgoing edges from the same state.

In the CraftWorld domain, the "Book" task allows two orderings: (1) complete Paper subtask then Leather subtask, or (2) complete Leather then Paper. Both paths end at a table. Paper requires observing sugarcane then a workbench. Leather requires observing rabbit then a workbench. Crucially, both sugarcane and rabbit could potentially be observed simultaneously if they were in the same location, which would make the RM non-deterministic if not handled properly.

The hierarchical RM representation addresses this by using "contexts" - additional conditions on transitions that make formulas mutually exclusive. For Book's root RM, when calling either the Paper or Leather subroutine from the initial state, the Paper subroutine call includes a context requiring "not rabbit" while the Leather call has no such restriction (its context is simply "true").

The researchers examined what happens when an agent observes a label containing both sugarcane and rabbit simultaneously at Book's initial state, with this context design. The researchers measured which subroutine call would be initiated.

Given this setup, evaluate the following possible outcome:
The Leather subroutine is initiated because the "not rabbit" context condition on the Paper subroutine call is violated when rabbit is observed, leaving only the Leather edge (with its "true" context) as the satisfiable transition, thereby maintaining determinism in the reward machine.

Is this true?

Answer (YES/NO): YES